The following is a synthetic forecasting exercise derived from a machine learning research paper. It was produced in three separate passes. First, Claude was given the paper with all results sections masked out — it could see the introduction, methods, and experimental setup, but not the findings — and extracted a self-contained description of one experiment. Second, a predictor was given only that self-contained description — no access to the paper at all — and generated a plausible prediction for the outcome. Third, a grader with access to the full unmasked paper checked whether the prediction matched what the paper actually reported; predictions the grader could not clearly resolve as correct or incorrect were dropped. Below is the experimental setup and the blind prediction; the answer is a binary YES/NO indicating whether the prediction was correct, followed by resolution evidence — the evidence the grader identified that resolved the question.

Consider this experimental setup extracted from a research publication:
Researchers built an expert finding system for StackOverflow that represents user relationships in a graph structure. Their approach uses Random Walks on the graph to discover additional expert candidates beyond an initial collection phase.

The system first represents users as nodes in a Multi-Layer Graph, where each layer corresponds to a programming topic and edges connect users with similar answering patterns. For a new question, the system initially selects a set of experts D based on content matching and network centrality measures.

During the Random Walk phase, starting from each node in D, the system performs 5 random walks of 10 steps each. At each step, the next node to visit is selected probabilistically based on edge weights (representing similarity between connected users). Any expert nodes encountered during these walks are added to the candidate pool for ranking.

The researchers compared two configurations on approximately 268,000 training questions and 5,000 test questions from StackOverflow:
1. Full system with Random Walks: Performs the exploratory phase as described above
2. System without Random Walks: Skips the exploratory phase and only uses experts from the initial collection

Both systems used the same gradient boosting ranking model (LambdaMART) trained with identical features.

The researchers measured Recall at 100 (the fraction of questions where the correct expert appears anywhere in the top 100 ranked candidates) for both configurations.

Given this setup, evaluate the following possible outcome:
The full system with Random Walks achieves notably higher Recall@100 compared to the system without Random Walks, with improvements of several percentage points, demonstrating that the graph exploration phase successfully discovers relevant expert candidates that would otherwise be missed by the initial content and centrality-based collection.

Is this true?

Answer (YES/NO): YES